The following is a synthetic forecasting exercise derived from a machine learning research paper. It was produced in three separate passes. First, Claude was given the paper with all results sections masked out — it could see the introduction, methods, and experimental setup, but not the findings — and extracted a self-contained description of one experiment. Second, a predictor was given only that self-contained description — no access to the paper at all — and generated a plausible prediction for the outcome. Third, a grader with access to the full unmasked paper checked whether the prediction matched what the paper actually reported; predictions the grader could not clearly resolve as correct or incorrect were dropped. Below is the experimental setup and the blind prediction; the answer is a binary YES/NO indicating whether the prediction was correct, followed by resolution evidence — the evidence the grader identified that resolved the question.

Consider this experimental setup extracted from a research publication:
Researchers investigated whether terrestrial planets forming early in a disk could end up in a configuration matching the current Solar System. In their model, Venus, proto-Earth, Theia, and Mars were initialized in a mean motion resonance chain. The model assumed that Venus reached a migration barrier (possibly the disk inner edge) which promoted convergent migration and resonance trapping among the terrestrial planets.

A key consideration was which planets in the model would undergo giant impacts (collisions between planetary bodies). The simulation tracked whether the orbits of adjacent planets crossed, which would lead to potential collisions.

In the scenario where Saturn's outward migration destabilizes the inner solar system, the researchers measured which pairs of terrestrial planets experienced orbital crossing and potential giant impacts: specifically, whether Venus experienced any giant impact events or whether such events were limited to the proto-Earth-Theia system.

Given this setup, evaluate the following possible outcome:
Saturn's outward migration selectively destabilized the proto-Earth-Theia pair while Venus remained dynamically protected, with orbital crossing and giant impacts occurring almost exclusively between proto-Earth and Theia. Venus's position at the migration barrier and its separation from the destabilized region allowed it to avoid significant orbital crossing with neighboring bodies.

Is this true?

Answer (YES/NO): NO